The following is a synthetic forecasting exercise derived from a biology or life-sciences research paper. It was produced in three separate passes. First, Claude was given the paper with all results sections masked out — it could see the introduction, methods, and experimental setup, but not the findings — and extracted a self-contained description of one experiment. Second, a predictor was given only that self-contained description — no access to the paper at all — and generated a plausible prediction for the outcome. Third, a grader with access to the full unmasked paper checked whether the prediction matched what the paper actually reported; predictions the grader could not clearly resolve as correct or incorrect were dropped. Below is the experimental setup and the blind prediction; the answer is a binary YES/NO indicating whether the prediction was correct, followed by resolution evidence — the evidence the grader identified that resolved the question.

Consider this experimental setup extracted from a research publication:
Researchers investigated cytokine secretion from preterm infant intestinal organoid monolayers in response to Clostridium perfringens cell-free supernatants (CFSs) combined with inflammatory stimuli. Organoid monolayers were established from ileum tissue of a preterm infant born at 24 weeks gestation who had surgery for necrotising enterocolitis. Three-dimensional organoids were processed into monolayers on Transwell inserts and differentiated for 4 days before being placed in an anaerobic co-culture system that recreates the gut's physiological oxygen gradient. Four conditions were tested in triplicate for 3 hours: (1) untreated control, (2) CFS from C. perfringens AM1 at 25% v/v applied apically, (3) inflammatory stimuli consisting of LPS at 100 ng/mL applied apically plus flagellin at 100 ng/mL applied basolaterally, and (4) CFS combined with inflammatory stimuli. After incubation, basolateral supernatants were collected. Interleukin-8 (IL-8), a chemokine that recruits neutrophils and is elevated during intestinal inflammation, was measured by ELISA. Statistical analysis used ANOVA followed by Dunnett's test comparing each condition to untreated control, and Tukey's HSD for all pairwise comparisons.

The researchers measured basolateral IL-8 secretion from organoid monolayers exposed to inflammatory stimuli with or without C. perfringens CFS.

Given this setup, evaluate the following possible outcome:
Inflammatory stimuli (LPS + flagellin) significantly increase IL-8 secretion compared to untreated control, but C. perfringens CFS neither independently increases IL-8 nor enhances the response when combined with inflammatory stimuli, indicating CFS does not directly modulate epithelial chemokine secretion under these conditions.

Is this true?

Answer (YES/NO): NO